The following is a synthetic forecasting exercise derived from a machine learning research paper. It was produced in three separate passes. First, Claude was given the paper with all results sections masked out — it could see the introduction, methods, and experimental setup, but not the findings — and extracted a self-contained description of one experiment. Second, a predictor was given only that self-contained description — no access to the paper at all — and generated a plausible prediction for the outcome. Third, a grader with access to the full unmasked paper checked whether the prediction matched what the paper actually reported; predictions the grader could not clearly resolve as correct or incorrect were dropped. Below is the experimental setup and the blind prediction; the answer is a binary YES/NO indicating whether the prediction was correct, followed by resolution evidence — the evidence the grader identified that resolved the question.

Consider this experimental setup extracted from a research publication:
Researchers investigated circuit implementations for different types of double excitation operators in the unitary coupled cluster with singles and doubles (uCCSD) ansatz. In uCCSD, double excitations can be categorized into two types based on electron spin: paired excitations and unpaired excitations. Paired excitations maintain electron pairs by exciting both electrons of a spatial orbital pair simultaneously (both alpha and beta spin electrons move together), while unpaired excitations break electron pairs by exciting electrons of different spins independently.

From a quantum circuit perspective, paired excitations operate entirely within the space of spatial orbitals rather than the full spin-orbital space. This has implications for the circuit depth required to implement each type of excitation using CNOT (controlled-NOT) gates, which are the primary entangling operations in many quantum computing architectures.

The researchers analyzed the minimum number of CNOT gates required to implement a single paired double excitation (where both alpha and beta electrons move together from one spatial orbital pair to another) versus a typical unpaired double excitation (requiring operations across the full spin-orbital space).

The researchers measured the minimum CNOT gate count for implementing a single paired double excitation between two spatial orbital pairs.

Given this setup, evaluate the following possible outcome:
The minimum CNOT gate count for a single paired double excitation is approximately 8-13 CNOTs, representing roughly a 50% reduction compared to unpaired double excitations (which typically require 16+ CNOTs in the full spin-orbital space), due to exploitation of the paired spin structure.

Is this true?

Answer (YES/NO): NO